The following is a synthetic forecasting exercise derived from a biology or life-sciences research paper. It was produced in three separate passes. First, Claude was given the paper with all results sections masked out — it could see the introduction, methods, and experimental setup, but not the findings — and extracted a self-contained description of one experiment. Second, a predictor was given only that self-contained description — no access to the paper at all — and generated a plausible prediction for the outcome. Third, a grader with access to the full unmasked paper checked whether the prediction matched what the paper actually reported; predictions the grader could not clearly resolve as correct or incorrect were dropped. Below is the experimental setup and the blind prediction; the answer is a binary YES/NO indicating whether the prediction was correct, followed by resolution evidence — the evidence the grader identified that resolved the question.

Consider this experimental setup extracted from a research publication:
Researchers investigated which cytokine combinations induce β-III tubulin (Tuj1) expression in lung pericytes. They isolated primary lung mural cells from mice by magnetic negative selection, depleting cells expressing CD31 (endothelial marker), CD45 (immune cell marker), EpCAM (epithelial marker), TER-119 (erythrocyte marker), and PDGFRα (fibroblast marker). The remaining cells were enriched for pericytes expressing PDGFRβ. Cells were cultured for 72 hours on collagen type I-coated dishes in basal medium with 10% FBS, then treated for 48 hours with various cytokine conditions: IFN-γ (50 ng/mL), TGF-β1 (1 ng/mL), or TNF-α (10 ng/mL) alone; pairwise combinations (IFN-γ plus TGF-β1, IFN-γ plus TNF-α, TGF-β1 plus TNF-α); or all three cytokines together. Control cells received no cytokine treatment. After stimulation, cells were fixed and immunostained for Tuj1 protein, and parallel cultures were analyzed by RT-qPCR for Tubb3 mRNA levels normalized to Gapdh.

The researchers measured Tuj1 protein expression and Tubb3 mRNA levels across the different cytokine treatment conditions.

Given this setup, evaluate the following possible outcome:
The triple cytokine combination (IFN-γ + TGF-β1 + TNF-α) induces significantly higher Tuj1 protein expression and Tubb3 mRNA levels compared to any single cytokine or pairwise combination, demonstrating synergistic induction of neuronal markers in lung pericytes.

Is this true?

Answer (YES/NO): NO